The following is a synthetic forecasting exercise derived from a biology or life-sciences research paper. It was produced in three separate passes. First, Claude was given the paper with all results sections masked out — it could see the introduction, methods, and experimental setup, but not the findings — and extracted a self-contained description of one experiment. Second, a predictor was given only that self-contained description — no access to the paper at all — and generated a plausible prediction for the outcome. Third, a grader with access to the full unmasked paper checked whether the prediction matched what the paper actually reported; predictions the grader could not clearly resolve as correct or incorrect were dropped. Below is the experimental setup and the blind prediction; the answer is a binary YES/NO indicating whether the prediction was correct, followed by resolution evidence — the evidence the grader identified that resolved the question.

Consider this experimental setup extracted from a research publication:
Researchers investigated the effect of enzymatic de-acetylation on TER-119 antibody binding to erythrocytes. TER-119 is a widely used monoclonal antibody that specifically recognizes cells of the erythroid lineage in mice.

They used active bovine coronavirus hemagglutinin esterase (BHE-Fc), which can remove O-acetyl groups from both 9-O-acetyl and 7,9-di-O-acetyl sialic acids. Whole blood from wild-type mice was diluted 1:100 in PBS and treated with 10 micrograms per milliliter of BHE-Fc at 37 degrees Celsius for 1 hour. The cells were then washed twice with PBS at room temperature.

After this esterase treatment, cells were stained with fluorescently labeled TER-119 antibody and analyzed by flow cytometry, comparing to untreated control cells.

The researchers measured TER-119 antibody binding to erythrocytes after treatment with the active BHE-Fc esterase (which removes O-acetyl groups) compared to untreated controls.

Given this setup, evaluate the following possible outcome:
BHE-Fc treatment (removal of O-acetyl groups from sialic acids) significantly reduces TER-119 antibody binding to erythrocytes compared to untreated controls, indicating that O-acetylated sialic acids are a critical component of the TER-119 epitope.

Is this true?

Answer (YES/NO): YES